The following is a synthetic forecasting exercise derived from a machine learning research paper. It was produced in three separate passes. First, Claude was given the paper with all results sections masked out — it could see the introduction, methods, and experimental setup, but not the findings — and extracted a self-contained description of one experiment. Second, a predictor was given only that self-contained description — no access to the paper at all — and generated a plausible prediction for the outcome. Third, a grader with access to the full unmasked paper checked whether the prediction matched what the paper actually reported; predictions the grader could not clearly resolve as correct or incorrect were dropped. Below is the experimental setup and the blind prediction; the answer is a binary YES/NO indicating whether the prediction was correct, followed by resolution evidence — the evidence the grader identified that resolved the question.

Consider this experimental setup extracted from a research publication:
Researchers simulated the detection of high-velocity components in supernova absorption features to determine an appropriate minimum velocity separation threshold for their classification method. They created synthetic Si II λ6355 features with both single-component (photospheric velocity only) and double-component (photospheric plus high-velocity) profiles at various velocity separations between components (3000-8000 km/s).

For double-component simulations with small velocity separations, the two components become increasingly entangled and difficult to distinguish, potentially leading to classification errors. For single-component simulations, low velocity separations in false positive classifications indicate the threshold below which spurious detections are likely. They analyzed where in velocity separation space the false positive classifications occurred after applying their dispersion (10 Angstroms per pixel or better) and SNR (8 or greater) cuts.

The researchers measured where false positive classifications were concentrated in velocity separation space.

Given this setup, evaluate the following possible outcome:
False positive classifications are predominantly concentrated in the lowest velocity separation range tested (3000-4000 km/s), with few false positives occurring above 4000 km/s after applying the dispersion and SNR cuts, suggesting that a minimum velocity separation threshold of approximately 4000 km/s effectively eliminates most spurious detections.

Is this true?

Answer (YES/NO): YES